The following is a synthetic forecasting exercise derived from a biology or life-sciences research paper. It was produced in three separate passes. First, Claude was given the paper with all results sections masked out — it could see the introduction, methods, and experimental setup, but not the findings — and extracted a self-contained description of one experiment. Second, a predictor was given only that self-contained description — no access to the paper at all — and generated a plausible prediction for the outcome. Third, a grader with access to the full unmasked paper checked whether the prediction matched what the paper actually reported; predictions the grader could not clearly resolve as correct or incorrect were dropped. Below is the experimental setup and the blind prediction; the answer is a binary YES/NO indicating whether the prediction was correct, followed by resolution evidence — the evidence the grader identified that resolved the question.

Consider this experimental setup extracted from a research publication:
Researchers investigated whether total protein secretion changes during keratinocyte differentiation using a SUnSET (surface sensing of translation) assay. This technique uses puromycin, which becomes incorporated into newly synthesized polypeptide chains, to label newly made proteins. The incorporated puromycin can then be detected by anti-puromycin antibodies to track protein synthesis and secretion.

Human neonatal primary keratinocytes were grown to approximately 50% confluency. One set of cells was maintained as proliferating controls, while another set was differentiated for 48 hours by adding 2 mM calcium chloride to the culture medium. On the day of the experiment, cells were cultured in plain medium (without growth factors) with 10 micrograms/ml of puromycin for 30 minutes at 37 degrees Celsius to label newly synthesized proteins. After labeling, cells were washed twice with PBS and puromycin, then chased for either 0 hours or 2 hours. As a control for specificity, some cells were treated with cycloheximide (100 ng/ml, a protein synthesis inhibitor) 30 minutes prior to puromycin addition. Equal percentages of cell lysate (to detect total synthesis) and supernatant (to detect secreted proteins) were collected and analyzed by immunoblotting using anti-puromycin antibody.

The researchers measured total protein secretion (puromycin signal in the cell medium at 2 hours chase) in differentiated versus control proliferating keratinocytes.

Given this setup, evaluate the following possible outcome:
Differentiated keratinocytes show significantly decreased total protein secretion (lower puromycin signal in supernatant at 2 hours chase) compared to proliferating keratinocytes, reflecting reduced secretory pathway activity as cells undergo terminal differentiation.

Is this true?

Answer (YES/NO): NO